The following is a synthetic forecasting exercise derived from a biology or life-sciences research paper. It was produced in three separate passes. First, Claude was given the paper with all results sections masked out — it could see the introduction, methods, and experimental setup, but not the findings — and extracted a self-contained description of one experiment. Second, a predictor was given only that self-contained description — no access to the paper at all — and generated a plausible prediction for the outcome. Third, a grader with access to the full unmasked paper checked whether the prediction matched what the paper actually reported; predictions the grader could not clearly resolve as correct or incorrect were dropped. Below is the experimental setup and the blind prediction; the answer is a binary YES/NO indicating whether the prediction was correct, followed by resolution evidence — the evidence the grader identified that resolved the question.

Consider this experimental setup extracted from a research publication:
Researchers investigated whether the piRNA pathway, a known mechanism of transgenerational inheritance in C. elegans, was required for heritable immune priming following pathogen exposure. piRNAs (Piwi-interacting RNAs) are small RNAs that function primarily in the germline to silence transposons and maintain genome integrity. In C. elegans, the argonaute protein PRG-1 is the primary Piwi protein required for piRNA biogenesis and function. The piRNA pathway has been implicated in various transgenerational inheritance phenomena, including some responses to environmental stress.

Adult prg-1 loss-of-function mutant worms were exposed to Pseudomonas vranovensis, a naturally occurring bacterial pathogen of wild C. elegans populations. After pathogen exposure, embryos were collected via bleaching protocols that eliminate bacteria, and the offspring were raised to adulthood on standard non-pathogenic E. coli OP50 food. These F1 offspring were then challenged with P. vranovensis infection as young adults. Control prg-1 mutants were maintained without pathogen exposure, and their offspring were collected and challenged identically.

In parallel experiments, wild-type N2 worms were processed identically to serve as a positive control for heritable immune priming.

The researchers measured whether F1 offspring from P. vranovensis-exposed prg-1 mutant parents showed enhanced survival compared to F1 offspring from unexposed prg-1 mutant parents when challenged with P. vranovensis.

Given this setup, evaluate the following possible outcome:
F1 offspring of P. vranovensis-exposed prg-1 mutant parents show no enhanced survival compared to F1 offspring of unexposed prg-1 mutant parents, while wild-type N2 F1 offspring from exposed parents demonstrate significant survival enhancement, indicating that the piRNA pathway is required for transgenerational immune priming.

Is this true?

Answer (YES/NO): NO